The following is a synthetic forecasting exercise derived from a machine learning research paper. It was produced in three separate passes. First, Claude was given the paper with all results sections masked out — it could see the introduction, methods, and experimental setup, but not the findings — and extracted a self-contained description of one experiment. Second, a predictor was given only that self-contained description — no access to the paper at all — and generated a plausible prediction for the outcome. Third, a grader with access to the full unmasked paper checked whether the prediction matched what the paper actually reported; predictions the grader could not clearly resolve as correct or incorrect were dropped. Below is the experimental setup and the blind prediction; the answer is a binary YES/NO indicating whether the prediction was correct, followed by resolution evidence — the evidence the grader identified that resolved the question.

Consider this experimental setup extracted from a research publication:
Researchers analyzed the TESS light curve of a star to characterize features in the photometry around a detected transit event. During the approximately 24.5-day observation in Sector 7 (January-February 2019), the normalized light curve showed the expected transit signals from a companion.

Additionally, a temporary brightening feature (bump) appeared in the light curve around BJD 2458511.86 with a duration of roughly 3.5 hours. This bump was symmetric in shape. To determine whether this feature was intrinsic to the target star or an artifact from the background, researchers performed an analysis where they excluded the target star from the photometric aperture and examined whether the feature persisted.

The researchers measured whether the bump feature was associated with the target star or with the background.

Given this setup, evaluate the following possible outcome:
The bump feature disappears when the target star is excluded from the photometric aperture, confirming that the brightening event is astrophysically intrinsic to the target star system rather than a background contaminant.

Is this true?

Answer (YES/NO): NO